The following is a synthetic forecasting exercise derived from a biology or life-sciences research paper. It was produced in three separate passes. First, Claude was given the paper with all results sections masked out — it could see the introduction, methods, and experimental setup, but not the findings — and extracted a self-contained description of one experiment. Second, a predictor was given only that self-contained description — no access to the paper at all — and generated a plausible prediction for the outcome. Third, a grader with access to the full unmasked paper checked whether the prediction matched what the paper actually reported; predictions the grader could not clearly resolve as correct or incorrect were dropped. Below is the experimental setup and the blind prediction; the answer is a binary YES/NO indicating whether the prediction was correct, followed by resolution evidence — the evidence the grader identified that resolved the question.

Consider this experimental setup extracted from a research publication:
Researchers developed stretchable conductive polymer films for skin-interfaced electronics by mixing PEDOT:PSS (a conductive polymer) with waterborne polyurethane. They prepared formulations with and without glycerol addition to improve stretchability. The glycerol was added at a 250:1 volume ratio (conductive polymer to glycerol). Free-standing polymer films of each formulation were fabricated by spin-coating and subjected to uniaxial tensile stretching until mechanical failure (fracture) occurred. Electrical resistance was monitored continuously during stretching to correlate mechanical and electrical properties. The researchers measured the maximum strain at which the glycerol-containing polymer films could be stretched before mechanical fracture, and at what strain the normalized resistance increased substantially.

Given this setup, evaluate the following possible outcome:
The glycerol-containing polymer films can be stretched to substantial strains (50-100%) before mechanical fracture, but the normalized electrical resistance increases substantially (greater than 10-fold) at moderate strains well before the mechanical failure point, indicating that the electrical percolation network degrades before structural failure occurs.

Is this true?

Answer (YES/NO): NO